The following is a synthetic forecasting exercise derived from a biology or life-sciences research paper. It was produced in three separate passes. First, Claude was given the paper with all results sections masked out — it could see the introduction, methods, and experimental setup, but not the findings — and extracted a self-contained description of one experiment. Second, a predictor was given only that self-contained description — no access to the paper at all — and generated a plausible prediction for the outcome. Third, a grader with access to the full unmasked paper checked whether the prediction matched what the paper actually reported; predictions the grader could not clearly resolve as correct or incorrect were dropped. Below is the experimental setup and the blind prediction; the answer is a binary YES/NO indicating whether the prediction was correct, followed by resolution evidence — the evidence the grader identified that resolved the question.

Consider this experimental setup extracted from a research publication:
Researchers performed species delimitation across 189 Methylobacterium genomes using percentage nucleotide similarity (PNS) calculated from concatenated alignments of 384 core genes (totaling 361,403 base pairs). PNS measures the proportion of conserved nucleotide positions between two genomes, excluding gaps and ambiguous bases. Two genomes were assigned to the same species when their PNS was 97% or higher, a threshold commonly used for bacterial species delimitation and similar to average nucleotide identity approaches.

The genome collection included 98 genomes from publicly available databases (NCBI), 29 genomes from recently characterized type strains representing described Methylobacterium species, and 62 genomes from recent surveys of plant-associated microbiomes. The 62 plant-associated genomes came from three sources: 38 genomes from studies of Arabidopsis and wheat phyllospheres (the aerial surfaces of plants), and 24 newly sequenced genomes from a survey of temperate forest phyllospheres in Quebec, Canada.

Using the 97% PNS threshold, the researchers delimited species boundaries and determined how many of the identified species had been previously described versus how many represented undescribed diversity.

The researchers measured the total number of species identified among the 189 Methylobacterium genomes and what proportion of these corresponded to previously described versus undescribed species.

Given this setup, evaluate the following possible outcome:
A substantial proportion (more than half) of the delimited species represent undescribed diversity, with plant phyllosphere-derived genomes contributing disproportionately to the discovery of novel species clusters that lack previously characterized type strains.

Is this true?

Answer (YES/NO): NO